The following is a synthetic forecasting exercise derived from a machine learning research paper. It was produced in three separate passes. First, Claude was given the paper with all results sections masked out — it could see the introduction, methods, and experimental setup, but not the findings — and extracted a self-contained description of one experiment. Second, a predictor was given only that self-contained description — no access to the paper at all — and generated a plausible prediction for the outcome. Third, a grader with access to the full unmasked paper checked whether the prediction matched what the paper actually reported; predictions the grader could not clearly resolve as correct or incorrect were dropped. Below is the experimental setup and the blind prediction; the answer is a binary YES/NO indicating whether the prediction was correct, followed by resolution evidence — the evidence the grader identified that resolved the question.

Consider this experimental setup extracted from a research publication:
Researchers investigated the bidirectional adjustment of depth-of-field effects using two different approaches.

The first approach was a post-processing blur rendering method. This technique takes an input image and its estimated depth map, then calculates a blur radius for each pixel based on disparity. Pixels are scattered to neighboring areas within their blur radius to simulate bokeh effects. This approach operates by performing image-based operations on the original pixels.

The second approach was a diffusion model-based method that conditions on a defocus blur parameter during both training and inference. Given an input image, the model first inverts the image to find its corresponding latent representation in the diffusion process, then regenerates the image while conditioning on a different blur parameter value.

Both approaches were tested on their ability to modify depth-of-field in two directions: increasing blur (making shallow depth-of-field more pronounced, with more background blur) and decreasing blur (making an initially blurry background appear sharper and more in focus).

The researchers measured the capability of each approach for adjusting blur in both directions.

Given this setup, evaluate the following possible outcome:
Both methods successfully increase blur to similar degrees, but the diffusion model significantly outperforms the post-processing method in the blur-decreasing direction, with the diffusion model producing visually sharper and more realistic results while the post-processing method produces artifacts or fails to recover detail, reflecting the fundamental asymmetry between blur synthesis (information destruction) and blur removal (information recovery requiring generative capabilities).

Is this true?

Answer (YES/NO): NO